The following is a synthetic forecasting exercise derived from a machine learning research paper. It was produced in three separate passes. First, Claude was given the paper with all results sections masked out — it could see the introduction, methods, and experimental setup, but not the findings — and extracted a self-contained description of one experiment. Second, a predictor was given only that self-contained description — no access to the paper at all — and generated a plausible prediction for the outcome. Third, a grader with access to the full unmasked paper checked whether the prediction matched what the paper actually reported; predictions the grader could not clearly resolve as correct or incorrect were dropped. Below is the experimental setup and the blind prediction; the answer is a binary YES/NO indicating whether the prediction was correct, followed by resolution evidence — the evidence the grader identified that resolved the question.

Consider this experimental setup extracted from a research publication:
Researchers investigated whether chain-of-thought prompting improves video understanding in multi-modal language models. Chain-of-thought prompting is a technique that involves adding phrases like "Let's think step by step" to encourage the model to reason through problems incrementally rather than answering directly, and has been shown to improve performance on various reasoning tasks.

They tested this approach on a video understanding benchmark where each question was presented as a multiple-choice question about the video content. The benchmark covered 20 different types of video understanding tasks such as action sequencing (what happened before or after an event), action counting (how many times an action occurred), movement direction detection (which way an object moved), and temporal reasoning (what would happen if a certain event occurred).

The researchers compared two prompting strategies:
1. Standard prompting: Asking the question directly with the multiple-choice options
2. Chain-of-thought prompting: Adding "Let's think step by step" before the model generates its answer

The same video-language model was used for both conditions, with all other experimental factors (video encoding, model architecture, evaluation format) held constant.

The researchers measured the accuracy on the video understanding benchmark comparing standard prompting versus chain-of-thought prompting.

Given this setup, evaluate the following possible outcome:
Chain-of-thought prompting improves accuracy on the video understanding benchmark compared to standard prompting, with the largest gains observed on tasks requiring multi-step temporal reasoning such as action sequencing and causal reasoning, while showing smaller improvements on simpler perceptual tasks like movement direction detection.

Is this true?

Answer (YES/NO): NO